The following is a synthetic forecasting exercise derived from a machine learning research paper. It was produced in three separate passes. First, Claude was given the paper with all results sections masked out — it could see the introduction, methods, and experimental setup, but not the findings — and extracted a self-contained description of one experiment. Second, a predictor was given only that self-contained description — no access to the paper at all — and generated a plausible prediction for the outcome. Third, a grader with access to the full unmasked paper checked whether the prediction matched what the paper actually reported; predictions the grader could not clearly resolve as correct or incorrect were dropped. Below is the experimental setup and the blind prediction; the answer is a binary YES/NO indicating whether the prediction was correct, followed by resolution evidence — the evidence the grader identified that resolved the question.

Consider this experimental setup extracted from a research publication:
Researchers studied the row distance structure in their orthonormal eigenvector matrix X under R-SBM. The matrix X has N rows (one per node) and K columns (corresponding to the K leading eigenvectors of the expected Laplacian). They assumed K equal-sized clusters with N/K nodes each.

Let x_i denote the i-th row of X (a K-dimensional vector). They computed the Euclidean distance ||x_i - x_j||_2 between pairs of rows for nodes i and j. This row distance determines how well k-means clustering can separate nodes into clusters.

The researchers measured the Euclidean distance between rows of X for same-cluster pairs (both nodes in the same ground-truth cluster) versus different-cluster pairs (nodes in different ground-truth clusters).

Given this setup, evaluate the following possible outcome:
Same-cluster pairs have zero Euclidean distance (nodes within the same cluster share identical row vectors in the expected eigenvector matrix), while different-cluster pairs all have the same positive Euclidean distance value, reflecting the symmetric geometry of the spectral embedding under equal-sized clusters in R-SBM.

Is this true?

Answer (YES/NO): YES